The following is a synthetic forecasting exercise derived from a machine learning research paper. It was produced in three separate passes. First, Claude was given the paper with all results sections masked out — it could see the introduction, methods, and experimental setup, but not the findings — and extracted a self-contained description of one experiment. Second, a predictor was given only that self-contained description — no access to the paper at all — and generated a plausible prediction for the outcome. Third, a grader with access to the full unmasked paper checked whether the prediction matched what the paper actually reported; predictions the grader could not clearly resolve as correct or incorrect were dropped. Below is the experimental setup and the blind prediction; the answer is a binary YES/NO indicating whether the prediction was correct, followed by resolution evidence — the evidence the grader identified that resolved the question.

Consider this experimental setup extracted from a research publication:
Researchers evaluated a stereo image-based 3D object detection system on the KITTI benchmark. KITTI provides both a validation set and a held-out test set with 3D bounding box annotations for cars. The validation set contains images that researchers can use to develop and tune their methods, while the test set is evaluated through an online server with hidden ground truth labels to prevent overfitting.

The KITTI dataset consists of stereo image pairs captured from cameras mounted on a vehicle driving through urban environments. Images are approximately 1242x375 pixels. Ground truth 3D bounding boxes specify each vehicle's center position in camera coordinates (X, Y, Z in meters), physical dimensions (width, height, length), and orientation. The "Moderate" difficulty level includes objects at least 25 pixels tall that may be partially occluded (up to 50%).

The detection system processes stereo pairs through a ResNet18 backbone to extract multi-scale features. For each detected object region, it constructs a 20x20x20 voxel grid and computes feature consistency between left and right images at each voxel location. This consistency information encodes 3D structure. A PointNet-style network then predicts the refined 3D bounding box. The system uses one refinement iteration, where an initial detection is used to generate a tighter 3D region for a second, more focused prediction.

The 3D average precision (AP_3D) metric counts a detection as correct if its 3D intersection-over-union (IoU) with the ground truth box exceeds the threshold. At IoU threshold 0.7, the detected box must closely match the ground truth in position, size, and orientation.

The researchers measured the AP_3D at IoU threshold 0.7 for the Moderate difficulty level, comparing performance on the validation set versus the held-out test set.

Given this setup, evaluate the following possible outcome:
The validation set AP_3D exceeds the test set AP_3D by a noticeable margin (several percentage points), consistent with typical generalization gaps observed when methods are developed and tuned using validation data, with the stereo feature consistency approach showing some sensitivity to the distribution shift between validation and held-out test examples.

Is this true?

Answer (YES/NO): YES